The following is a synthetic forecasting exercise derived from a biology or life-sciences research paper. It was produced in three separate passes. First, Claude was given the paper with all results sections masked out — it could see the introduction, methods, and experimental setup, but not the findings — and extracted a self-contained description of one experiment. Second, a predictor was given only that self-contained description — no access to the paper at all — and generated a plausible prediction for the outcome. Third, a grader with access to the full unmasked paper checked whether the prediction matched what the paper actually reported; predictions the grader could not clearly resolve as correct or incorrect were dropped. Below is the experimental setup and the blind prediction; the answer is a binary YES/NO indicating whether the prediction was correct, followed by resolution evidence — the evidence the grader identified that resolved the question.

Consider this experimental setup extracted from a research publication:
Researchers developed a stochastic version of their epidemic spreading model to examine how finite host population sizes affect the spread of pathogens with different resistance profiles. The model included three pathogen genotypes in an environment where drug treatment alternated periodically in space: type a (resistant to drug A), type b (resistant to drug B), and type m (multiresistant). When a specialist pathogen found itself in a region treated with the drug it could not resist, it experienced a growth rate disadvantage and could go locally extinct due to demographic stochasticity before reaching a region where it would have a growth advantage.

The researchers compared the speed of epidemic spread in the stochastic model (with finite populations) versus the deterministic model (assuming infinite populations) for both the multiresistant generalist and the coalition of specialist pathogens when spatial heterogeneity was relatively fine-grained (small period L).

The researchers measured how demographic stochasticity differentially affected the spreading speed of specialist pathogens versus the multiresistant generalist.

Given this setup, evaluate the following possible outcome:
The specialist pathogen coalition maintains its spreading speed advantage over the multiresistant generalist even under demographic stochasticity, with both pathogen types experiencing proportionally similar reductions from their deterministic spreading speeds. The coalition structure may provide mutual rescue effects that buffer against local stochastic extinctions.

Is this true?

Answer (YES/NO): NO